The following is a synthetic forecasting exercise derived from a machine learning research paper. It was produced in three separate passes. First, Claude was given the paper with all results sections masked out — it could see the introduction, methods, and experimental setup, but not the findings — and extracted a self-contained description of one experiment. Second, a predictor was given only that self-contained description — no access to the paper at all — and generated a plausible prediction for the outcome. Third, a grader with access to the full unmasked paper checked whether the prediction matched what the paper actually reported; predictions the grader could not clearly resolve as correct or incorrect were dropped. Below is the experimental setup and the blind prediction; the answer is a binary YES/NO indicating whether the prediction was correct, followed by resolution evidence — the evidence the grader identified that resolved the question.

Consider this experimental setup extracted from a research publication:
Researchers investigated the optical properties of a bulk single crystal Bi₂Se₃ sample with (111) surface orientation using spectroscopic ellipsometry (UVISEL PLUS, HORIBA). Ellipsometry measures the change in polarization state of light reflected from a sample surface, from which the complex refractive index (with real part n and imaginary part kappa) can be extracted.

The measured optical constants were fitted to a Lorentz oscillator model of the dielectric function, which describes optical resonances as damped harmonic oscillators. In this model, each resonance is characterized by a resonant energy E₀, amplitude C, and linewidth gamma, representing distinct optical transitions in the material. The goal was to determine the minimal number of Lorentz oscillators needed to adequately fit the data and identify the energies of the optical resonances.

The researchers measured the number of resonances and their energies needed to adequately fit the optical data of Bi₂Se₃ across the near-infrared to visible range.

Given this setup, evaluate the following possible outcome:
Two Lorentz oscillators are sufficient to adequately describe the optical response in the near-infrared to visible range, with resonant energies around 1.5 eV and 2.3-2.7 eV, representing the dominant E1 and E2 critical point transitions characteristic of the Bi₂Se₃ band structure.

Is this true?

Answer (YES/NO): NO